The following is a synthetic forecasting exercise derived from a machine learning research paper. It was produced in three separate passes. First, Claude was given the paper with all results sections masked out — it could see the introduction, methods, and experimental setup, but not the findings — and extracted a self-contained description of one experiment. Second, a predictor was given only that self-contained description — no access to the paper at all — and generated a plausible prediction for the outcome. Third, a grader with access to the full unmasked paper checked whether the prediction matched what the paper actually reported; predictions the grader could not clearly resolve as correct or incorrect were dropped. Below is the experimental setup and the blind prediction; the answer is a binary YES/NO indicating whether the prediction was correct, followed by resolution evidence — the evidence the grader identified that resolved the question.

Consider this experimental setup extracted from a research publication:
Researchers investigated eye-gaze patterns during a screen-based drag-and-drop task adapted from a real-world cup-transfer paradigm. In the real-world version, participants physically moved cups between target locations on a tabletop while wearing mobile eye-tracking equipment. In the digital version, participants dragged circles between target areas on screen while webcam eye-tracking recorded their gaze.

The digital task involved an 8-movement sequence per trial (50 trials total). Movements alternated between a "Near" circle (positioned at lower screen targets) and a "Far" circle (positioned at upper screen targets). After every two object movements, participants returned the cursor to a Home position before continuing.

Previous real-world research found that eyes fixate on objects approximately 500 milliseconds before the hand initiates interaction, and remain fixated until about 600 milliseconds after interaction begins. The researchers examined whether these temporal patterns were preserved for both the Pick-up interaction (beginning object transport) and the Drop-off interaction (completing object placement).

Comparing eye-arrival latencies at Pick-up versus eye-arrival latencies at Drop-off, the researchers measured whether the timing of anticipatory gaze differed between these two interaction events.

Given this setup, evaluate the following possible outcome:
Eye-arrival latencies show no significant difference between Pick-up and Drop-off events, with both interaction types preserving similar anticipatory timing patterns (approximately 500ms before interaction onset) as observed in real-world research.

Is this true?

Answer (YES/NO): NO